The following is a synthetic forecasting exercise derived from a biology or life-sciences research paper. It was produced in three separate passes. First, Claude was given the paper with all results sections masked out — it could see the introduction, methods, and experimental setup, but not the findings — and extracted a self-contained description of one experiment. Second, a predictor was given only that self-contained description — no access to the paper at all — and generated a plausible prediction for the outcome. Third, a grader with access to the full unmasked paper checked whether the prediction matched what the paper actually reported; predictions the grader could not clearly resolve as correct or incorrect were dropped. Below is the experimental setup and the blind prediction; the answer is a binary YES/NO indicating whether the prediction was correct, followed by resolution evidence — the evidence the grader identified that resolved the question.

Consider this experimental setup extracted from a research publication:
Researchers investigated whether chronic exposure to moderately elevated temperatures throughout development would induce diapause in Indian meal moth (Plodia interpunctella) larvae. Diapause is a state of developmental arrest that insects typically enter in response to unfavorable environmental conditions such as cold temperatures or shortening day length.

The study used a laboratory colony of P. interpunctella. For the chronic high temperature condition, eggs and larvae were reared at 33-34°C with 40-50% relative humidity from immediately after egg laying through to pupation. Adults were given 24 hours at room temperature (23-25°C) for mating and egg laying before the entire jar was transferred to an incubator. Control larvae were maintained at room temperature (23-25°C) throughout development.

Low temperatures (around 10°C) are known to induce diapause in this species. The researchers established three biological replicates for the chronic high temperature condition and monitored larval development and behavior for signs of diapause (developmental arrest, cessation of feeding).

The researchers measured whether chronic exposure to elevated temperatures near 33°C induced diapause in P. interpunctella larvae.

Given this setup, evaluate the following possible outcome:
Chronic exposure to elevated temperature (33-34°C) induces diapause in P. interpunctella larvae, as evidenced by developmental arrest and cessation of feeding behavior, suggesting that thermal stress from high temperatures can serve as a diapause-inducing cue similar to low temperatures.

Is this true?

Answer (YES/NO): NO